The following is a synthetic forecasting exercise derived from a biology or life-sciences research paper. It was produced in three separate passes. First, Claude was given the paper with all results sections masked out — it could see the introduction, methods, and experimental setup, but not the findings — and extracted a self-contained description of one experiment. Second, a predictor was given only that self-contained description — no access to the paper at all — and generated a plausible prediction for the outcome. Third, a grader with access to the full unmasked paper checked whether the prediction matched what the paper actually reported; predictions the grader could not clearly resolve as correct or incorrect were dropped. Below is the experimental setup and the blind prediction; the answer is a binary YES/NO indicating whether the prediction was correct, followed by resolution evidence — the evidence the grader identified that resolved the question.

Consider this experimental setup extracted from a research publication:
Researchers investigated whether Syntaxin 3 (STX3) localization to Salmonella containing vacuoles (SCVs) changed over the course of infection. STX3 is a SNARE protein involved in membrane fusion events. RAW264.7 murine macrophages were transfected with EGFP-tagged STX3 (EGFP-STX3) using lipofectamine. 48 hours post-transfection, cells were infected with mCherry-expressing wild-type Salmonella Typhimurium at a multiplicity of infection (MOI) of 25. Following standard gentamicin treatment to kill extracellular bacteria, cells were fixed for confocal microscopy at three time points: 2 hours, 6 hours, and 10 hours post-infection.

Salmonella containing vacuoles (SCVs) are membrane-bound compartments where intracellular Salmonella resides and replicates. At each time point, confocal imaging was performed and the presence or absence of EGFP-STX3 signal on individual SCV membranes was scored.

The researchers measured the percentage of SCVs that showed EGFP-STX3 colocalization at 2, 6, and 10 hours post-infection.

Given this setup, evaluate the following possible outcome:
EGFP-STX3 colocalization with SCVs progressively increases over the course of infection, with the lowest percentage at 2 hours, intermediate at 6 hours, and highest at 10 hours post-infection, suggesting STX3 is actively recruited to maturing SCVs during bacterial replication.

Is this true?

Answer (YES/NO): NO